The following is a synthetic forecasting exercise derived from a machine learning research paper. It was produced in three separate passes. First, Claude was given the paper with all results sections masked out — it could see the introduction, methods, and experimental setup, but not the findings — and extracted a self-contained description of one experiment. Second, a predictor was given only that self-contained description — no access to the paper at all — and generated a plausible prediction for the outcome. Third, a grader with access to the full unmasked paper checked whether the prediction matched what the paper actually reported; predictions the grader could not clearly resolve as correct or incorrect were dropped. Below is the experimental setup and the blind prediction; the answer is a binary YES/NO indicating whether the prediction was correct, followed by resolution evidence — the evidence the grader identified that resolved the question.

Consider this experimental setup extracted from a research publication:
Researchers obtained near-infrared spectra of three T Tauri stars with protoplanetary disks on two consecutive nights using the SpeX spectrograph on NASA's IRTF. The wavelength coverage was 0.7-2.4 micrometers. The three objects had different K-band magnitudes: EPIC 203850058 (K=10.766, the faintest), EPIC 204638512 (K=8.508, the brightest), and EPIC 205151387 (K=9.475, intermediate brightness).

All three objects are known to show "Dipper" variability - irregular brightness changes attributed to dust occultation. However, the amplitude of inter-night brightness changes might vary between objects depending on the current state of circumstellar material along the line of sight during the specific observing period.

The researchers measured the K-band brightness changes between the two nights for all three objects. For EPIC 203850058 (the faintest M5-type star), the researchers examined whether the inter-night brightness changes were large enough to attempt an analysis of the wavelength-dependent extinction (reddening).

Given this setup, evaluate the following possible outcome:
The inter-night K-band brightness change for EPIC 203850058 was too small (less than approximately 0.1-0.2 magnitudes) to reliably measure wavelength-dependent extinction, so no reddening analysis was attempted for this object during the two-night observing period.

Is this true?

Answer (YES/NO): YES